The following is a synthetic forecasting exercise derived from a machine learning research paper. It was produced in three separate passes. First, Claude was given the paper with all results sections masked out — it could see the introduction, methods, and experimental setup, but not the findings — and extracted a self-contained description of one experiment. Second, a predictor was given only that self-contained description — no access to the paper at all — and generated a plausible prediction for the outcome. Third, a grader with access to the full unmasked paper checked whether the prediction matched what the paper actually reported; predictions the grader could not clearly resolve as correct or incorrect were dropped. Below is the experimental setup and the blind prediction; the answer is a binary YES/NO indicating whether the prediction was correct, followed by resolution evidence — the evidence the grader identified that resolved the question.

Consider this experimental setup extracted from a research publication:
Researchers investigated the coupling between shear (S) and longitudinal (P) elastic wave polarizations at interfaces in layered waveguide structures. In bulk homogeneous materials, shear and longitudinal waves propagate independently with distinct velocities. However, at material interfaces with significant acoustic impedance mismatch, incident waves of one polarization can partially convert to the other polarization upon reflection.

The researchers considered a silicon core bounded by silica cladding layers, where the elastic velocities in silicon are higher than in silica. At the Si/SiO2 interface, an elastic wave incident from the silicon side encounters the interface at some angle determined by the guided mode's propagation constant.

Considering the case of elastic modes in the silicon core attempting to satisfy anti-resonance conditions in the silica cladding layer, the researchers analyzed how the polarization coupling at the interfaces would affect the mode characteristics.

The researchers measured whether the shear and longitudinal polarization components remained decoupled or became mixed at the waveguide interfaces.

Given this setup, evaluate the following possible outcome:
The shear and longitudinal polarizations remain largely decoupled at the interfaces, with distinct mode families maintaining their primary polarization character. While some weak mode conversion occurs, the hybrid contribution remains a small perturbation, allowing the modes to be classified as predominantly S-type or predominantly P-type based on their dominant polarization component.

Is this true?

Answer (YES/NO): NO